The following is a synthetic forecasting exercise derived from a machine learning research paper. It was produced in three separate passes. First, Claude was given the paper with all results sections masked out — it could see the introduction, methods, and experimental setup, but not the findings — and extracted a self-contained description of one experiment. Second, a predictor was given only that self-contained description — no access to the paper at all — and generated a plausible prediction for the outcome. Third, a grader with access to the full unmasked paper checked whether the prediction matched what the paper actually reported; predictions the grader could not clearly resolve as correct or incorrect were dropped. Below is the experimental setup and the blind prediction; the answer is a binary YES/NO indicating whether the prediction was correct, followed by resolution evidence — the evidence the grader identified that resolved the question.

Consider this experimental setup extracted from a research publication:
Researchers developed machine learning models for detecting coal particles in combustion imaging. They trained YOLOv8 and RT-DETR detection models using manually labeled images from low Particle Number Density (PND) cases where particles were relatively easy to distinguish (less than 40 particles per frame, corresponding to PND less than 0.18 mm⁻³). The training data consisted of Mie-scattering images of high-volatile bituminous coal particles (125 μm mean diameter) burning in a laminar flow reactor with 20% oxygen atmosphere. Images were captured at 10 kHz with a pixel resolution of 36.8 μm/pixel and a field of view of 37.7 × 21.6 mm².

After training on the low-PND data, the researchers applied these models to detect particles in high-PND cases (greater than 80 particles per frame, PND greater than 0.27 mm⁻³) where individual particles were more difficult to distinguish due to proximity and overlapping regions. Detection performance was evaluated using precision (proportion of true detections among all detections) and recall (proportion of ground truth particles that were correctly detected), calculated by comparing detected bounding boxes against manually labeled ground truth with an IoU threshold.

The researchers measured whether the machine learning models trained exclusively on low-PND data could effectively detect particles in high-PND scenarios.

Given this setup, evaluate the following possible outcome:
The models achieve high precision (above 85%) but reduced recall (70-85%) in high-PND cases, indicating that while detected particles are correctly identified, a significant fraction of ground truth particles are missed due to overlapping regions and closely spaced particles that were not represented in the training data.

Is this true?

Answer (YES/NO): NO